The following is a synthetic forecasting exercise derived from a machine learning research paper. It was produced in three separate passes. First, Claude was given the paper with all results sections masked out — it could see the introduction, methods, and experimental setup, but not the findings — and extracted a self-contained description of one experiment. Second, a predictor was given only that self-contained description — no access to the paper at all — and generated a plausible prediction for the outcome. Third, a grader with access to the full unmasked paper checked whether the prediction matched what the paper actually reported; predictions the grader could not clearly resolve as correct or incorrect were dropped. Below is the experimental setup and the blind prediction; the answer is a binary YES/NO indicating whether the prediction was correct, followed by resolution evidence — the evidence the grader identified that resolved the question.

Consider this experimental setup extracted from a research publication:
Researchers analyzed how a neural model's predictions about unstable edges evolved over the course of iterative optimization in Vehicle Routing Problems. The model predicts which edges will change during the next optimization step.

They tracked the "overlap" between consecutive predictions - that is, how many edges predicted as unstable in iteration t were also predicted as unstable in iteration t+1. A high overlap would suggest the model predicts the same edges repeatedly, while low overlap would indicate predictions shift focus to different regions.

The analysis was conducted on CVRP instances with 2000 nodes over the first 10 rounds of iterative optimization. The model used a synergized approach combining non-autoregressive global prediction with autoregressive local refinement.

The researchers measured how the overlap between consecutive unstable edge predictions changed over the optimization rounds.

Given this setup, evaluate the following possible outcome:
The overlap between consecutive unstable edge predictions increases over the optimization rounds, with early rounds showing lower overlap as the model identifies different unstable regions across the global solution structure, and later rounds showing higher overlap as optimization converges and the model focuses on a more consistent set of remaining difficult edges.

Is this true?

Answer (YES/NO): YES